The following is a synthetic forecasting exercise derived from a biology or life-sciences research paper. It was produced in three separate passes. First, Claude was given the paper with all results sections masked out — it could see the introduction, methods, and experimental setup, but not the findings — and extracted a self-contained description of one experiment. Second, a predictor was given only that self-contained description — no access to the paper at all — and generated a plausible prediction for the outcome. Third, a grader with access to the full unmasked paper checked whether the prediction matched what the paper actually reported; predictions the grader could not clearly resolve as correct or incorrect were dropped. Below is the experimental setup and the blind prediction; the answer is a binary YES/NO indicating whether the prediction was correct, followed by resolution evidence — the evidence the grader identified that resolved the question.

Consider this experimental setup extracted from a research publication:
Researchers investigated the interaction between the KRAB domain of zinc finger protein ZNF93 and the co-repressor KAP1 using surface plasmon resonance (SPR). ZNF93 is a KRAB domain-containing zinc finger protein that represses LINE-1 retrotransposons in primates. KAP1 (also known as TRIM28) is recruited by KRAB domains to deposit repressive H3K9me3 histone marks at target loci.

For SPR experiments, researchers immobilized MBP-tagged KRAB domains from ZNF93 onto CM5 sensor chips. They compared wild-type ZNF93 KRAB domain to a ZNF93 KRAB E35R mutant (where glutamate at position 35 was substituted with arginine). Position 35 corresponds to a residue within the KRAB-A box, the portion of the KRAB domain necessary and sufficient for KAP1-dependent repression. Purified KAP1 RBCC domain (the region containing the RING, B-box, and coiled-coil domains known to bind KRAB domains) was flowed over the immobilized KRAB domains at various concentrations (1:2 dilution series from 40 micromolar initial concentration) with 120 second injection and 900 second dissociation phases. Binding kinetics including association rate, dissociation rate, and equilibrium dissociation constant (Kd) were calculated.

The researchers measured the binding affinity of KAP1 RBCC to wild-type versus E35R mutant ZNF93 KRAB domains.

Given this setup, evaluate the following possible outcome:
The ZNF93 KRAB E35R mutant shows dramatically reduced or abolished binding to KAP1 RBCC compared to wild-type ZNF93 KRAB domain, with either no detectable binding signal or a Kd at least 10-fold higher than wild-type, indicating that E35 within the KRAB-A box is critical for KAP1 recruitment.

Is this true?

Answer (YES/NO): YES